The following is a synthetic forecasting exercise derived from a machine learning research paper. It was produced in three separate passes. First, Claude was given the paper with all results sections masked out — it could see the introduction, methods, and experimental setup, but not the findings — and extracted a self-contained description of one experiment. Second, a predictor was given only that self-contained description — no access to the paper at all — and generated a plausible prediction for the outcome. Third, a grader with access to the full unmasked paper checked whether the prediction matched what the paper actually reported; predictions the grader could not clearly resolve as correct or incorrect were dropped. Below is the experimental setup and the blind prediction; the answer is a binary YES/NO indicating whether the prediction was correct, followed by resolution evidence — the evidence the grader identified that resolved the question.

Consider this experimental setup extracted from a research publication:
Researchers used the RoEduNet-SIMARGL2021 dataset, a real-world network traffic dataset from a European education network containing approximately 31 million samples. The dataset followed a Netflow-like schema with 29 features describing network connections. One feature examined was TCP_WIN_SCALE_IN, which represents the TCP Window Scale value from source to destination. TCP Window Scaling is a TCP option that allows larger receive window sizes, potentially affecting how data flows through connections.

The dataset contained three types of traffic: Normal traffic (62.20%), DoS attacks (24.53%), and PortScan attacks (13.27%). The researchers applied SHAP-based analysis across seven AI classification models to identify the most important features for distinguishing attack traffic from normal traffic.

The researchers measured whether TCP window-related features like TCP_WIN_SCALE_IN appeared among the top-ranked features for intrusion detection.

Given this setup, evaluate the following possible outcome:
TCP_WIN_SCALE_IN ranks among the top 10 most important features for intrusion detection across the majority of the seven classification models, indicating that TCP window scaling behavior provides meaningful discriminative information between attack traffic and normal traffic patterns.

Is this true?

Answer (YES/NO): YES